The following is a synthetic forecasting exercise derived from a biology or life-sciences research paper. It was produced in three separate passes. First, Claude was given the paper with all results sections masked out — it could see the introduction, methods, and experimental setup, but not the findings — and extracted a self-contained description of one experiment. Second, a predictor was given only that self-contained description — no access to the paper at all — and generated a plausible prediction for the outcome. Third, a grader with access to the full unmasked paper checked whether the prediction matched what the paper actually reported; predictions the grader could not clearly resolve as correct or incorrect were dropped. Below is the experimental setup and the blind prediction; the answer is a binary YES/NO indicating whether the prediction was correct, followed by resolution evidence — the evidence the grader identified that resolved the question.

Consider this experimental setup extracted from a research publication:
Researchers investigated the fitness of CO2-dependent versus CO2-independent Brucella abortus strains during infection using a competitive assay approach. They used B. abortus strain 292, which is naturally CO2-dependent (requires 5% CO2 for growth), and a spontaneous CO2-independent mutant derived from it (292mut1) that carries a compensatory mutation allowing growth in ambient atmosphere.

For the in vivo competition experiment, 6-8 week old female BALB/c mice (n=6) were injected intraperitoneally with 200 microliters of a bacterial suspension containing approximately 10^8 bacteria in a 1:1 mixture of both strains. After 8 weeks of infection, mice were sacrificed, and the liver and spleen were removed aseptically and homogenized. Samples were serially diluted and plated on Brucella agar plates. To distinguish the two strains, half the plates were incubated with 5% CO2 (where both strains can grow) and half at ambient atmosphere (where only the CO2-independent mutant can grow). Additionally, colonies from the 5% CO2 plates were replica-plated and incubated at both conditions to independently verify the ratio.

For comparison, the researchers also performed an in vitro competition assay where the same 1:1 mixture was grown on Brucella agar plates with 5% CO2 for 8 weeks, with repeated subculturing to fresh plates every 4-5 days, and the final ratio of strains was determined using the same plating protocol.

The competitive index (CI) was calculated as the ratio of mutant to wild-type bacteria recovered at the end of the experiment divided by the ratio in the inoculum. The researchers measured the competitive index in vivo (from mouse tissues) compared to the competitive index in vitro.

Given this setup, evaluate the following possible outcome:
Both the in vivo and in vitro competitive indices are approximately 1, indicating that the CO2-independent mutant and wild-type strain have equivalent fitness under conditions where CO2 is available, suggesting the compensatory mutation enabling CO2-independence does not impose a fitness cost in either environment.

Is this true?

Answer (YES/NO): NO